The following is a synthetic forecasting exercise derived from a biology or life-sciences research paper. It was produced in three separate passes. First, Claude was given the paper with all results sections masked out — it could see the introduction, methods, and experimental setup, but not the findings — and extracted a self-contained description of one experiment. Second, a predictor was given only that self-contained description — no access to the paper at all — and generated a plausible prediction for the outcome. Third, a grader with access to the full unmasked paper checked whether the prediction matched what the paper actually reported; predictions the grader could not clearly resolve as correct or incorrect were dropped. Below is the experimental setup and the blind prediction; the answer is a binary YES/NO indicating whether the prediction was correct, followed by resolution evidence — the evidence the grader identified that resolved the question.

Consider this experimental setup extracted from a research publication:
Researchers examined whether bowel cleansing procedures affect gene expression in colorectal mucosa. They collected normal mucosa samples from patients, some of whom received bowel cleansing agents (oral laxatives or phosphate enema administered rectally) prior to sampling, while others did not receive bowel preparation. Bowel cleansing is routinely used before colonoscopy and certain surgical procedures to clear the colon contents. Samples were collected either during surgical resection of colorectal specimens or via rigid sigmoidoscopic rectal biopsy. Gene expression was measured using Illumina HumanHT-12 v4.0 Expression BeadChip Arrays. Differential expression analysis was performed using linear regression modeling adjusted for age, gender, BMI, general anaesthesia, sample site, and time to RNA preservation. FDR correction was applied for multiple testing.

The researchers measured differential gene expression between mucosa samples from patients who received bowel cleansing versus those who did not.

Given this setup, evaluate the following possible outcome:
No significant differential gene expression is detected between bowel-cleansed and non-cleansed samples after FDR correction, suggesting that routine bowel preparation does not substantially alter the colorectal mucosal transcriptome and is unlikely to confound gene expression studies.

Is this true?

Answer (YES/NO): YES